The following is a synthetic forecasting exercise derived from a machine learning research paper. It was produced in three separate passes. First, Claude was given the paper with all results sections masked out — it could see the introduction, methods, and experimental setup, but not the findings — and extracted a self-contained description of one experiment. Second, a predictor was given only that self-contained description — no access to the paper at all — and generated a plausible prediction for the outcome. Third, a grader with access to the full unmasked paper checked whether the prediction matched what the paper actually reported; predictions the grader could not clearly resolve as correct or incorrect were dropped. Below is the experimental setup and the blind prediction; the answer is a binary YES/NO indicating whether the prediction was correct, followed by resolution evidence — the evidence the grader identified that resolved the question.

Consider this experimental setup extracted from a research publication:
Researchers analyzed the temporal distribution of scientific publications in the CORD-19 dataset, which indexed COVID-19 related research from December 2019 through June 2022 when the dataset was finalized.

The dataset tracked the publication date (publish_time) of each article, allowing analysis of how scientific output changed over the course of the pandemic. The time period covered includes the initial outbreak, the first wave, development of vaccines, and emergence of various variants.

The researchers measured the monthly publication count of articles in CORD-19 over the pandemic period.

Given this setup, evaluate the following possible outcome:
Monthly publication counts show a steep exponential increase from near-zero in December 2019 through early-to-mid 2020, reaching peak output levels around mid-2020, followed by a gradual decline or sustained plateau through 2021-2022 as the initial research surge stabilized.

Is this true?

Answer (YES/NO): YES